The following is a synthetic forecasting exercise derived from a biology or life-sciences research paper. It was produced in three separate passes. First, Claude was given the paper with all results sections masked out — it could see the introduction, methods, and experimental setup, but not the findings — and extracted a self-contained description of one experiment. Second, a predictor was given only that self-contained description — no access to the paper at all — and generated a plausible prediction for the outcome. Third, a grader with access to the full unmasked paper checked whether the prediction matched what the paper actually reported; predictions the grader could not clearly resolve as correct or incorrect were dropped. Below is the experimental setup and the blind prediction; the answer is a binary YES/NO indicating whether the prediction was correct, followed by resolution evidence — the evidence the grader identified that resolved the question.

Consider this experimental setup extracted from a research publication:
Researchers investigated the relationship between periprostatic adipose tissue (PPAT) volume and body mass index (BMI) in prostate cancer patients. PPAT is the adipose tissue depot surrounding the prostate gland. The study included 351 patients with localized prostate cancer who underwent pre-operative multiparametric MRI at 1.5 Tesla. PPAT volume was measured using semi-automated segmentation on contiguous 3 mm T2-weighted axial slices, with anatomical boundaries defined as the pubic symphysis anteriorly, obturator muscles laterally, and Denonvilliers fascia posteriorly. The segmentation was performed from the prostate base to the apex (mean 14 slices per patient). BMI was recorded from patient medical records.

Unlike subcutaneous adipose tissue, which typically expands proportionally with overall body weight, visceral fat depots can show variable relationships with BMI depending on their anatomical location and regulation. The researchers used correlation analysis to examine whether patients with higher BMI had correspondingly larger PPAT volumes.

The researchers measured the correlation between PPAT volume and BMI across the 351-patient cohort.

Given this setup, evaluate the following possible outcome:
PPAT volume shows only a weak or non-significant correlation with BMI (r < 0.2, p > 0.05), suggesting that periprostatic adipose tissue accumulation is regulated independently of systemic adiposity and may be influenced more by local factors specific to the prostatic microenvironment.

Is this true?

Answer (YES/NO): YES